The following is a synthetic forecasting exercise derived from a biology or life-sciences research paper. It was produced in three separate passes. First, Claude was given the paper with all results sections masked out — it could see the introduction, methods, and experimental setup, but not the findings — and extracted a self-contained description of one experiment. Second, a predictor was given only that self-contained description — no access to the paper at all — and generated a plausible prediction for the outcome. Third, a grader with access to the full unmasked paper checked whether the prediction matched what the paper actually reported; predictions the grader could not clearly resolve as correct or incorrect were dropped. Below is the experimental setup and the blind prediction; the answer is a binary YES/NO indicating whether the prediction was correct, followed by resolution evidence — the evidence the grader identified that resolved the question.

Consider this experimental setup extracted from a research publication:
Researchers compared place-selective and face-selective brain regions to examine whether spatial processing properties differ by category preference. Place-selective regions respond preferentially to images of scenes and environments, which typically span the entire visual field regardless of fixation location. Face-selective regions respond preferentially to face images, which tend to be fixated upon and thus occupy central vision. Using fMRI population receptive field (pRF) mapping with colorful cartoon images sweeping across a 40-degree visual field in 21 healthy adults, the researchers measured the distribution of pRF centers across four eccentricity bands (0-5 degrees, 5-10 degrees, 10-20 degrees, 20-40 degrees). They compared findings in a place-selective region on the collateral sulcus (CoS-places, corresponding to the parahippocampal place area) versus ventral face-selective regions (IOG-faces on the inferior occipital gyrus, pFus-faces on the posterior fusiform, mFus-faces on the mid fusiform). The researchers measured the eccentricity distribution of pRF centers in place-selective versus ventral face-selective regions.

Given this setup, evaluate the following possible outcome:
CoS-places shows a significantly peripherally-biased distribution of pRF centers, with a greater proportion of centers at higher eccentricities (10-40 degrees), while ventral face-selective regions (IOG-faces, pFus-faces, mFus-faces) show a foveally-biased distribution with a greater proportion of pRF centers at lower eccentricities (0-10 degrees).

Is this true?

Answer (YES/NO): YES